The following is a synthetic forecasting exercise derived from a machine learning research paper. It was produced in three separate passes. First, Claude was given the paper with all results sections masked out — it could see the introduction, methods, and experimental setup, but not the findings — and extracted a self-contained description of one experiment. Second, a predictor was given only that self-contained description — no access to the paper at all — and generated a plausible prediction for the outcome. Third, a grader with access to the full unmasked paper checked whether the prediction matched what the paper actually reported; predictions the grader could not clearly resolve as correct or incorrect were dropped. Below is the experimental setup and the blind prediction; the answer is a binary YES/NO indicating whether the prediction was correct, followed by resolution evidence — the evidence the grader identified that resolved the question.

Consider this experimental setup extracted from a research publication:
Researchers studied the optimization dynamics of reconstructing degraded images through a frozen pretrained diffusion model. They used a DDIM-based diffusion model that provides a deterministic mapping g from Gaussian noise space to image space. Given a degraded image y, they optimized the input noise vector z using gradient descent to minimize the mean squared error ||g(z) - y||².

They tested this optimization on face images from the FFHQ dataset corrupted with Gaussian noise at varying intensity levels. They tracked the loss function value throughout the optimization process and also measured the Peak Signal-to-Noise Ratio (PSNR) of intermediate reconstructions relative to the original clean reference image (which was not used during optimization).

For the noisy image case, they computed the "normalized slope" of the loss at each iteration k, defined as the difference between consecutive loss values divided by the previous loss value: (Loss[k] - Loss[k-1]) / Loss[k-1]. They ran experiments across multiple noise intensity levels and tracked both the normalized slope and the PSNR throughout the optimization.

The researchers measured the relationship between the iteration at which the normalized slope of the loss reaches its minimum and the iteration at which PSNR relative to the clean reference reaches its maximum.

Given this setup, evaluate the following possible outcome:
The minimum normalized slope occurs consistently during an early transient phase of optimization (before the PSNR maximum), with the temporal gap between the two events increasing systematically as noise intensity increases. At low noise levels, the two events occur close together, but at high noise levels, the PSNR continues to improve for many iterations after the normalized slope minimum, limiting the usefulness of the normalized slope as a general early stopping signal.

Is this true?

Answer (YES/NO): NO